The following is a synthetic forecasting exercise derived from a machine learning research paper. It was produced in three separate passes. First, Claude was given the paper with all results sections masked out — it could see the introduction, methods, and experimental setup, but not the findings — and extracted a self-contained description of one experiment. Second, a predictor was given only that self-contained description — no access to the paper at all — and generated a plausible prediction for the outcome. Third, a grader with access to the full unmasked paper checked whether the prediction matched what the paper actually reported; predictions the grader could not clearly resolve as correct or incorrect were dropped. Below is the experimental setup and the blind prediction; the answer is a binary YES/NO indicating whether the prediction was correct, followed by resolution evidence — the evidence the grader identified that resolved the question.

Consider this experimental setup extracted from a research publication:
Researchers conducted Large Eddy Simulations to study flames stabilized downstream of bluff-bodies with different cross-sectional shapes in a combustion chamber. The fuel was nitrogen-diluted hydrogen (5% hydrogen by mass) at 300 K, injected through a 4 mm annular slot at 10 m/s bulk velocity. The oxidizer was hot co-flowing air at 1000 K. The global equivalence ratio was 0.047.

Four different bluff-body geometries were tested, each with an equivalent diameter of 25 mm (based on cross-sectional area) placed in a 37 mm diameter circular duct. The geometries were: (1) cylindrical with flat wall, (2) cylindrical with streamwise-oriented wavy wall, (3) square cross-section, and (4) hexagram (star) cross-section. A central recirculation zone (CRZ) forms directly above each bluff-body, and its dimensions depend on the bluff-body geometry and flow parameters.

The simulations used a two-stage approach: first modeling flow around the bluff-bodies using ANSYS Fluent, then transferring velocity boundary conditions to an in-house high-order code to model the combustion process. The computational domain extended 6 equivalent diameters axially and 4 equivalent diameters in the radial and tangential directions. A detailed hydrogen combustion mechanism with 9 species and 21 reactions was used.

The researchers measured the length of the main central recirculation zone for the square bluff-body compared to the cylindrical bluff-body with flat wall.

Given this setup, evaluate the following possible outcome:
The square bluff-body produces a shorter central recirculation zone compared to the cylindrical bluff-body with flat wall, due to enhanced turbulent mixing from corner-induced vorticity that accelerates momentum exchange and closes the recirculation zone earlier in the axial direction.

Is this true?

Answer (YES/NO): YES